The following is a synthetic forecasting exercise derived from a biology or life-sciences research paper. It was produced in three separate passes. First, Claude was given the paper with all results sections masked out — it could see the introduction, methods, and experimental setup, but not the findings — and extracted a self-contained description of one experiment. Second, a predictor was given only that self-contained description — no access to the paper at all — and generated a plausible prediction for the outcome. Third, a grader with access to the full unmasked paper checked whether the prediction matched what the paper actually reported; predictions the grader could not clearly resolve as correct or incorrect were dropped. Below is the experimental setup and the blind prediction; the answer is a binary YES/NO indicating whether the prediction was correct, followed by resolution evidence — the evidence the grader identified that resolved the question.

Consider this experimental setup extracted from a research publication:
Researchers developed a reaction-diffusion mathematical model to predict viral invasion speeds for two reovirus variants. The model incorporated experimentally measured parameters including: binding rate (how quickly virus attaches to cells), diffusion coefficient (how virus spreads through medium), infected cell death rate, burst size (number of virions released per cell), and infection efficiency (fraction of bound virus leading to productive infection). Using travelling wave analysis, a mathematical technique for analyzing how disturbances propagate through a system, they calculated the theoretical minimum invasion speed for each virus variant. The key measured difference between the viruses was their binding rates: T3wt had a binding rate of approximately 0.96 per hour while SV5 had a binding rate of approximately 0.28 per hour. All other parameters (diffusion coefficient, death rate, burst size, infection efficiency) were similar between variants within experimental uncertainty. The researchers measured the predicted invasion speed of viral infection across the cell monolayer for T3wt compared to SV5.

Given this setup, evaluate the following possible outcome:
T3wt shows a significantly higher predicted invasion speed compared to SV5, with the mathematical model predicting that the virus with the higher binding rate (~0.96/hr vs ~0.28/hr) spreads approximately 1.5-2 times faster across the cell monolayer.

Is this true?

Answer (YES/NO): NO